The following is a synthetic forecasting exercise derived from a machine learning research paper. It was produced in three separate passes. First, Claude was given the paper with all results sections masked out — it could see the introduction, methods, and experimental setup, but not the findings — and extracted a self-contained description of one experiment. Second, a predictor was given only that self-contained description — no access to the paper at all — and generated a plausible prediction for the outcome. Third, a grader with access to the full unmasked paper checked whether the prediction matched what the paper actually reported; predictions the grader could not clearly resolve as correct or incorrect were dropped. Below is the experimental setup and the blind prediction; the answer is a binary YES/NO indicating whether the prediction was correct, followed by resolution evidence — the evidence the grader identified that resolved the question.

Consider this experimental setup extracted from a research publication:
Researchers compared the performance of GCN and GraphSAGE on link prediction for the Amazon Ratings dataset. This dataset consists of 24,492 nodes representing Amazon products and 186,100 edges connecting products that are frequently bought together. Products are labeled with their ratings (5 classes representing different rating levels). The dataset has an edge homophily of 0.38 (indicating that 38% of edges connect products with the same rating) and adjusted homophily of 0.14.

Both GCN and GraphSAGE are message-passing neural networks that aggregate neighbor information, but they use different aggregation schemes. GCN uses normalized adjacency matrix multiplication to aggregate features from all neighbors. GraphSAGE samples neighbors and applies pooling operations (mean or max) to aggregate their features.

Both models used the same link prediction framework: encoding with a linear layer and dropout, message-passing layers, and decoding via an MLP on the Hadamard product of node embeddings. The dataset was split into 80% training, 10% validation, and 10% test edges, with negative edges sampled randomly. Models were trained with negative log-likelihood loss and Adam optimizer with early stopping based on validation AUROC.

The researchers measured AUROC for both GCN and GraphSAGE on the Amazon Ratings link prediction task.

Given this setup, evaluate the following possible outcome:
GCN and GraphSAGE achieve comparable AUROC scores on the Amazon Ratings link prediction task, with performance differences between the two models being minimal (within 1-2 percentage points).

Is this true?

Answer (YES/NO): NO